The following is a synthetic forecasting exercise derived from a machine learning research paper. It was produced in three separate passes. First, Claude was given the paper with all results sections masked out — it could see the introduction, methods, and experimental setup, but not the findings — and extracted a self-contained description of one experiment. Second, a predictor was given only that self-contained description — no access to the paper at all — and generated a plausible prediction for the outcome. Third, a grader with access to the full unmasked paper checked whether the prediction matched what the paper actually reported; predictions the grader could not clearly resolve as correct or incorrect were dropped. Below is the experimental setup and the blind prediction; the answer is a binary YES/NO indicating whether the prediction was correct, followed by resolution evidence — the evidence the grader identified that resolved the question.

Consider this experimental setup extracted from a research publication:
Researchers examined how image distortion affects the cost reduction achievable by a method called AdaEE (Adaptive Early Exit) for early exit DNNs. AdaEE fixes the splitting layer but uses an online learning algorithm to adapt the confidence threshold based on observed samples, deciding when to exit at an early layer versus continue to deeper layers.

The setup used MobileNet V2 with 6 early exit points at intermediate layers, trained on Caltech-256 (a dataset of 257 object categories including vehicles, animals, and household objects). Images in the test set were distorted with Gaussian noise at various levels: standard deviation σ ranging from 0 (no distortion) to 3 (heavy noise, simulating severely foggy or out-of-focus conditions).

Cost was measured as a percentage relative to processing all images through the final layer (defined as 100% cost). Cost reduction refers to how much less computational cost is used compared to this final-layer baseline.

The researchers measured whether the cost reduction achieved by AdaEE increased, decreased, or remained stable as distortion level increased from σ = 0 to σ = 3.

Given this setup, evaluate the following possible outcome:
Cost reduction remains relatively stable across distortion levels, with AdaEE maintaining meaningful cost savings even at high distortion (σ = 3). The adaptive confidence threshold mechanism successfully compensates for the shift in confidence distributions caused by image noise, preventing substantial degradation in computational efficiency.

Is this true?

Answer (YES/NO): YES